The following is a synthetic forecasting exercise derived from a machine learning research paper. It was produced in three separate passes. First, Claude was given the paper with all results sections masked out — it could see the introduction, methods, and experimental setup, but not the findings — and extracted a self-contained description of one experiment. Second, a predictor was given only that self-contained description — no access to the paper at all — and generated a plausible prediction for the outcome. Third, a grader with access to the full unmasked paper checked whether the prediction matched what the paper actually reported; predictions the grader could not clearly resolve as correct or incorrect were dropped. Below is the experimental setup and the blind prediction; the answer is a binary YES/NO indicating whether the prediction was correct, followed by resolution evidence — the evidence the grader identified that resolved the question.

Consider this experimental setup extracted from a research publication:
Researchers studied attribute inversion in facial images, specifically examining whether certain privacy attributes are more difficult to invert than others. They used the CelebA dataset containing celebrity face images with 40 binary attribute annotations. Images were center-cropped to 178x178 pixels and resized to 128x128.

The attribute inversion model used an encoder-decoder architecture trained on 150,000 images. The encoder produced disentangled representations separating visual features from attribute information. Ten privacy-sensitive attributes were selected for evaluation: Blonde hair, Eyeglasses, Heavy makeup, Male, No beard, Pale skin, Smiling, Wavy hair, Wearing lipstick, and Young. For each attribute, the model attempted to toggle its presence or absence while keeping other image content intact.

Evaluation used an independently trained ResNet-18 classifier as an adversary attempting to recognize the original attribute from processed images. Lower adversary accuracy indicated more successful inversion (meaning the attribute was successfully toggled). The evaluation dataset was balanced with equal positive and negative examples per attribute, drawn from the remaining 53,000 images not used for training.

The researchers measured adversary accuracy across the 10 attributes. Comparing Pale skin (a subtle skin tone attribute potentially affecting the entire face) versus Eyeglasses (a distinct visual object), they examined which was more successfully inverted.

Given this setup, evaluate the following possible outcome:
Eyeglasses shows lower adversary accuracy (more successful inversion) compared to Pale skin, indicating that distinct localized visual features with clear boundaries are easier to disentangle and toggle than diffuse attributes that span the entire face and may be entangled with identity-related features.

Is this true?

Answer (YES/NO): YES